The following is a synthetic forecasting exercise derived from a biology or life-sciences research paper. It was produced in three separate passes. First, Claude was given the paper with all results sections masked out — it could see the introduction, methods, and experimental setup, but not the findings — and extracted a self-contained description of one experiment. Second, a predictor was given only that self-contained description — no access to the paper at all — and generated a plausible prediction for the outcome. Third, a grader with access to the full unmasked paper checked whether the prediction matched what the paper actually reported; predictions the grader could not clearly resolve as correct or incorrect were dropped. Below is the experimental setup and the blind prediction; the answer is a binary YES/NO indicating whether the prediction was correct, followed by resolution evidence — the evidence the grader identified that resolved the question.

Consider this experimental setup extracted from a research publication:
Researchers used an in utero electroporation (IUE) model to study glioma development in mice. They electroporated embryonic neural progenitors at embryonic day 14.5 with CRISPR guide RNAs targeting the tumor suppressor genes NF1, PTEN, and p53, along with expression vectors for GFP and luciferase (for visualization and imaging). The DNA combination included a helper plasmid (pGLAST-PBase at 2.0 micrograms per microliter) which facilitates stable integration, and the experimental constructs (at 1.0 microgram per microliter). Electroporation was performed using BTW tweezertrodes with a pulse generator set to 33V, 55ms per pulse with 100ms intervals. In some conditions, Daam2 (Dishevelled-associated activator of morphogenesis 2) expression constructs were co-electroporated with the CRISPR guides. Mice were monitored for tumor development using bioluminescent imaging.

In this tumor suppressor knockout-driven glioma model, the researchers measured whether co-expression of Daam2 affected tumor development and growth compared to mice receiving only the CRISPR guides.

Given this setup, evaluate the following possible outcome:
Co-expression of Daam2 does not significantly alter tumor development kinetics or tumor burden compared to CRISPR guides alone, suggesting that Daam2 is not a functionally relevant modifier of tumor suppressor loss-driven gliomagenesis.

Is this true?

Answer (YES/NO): NO